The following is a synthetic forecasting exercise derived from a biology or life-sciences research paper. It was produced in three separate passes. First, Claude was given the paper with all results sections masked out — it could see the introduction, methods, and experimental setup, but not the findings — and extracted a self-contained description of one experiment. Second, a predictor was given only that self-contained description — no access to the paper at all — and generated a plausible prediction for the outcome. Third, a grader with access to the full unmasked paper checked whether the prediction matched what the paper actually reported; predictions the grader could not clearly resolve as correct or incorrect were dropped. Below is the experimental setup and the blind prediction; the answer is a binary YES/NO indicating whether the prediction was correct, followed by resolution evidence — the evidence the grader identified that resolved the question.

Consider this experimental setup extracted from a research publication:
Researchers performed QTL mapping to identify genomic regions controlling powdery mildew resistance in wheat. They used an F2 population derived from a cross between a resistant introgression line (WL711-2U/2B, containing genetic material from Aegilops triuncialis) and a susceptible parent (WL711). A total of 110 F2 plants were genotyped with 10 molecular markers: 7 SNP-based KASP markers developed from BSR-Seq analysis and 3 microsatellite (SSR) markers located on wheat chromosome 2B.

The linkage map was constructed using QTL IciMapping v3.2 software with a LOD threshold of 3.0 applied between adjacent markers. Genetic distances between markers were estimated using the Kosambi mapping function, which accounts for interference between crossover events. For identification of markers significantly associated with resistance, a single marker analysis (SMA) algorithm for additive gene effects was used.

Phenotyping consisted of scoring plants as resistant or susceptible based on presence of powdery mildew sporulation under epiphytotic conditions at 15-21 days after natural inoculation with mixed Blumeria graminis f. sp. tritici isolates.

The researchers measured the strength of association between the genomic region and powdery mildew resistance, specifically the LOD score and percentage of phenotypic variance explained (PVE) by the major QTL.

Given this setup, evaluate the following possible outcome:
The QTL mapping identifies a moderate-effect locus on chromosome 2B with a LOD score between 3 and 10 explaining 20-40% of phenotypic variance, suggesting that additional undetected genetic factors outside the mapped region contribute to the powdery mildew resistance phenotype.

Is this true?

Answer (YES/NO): NO